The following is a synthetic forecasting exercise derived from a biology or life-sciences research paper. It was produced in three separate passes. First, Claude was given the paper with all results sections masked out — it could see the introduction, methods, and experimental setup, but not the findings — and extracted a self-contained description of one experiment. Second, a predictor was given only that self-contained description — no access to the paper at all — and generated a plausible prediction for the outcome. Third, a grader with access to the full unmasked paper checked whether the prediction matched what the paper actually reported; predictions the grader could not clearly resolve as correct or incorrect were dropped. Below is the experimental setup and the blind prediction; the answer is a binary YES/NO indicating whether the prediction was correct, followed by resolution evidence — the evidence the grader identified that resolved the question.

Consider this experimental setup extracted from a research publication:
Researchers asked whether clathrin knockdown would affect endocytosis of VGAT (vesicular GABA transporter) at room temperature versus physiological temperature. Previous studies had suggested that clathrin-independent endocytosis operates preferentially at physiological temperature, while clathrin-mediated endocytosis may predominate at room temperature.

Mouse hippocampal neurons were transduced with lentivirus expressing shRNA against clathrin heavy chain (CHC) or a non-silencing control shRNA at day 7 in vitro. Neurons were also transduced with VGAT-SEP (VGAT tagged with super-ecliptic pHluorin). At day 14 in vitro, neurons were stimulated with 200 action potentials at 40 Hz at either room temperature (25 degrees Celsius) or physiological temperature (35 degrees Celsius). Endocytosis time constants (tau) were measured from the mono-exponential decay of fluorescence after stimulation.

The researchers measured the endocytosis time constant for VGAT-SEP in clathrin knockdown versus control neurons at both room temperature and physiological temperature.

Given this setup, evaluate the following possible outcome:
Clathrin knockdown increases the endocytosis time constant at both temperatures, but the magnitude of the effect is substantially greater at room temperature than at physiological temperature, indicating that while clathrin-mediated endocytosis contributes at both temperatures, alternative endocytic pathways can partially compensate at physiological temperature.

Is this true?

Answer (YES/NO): NO